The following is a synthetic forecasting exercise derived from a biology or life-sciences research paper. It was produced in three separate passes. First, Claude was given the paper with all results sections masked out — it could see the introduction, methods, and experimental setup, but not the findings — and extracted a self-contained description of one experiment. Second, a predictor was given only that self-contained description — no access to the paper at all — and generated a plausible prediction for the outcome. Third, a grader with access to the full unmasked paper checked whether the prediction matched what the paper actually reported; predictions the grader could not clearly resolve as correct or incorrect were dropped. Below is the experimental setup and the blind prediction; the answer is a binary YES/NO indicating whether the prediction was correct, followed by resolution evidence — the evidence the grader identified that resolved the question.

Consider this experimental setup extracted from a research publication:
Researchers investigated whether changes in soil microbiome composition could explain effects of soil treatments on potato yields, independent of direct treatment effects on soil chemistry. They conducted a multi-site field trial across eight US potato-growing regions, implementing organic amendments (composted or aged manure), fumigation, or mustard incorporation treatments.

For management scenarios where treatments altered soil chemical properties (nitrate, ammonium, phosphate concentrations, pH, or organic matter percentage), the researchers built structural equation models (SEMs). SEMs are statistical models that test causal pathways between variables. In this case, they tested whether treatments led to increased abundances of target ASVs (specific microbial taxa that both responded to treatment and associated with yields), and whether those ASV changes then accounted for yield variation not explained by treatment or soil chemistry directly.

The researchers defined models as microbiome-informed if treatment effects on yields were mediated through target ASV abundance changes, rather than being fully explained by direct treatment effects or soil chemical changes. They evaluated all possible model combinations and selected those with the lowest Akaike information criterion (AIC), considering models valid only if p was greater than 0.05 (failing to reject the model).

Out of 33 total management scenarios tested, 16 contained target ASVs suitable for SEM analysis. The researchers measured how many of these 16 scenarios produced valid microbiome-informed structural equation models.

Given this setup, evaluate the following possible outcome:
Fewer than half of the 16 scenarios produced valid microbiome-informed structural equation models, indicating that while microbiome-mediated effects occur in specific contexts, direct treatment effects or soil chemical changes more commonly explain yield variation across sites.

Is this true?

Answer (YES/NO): YES